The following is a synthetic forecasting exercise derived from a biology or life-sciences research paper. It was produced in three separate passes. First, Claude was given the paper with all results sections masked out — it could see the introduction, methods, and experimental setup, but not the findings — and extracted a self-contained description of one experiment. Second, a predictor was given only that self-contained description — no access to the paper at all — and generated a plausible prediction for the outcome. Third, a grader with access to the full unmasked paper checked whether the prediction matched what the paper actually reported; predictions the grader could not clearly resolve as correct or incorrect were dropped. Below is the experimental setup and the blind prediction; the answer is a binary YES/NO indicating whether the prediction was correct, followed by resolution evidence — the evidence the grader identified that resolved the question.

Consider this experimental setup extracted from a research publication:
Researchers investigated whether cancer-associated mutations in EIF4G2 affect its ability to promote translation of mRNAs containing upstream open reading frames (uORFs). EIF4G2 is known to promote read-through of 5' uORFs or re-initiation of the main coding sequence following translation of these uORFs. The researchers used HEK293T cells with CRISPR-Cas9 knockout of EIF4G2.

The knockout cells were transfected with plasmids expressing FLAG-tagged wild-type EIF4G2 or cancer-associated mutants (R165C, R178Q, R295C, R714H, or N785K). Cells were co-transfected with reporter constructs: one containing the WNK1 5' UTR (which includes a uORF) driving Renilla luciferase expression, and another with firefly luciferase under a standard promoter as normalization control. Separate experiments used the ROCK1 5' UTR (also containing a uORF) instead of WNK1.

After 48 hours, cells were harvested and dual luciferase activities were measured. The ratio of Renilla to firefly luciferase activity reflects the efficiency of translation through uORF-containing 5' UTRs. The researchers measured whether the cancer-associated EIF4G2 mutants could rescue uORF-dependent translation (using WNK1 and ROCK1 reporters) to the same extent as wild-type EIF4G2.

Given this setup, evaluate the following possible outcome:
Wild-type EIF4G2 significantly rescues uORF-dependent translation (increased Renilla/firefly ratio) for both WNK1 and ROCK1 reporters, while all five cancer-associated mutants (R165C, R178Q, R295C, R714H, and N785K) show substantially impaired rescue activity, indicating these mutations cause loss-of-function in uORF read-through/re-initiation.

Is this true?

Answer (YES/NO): NO